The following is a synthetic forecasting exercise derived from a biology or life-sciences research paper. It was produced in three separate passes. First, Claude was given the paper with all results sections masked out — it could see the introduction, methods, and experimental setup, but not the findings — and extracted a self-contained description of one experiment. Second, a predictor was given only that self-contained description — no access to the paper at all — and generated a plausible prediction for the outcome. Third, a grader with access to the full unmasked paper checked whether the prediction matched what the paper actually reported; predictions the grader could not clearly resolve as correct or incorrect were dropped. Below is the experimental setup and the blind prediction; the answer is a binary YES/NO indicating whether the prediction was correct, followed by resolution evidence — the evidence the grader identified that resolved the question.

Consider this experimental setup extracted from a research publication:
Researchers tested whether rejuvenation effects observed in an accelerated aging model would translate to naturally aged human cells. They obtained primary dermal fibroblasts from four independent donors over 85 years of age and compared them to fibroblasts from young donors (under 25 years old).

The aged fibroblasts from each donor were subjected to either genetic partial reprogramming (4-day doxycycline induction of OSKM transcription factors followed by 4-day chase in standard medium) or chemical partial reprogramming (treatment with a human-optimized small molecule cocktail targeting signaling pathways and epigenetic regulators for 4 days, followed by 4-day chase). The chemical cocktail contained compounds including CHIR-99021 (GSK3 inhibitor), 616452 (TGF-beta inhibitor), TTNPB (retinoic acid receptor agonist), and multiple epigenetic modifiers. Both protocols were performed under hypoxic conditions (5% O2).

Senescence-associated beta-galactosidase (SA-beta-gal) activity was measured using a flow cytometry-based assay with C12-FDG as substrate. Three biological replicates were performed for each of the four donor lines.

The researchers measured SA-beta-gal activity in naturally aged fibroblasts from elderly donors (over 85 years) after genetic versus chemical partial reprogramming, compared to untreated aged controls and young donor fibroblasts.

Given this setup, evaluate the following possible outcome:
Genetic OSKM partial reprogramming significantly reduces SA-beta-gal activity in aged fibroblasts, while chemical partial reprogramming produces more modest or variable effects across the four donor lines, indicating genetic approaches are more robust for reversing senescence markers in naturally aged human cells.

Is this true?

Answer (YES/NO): NO